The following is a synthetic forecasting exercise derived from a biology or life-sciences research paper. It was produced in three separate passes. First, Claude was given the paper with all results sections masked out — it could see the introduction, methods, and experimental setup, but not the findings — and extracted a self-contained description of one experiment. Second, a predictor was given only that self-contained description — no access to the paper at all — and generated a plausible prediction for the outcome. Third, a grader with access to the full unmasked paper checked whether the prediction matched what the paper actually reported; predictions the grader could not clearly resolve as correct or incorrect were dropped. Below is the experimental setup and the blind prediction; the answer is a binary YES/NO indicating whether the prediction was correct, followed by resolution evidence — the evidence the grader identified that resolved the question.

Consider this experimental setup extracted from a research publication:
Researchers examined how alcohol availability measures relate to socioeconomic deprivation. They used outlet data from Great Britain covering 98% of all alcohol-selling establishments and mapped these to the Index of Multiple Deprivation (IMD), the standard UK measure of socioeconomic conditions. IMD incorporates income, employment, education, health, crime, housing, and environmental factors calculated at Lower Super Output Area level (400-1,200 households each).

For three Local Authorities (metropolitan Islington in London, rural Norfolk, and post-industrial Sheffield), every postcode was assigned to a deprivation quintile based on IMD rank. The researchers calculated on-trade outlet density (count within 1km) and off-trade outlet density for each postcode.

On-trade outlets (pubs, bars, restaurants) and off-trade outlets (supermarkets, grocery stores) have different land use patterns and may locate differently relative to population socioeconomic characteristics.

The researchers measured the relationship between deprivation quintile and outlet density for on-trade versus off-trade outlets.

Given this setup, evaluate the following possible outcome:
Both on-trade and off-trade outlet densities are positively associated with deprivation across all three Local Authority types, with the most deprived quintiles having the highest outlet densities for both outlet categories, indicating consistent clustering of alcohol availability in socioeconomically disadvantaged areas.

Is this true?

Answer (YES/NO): NO